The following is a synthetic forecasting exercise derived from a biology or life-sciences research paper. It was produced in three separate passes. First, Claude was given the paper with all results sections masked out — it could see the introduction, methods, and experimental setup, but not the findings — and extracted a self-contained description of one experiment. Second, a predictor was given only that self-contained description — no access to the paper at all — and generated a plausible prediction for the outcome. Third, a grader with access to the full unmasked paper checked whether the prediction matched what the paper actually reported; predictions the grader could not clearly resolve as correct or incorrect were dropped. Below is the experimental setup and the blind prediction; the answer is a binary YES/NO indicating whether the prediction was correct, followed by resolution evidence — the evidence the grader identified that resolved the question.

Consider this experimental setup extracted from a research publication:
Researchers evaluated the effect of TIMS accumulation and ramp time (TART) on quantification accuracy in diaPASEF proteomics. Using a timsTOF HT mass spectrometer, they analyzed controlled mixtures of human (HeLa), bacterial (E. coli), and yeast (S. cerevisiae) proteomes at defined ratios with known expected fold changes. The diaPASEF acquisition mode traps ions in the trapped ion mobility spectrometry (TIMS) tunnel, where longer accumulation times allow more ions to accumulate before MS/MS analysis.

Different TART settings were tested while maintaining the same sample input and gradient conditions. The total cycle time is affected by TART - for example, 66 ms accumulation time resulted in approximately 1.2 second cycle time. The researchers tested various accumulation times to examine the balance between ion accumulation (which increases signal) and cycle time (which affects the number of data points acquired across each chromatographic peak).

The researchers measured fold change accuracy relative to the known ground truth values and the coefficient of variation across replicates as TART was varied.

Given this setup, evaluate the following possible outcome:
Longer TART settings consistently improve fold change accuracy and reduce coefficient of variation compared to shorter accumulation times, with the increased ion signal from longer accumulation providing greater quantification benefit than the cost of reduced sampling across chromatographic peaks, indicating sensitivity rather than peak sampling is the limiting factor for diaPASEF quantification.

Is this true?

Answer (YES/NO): NO